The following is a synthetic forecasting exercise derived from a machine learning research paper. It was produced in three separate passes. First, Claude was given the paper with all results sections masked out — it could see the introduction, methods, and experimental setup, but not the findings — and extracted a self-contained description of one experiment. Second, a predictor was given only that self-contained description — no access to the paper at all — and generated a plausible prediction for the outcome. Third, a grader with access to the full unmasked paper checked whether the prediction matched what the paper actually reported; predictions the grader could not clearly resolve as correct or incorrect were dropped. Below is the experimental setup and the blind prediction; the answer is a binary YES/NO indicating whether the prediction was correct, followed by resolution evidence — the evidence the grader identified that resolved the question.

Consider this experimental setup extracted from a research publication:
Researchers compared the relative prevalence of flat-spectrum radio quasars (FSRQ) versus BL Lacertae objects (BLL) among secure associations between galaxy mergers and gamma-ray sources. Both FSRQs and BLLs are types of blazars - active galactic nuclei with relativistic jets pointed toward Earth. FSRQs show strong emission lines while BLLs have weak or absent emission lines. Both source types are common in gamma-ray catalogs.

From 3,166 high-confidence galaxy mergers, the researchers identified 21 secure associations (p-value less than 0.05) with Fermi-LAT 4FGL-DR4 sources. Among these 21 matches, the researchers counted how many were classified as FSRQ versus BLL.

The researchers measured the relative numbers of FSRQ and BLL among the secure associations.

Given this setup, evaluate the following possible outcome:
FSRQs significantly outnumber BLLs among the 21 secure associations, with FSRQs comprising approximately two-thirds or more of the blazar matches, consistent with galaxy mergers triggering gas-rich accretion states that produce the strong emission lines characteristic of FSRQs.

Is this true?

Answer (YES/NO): NO